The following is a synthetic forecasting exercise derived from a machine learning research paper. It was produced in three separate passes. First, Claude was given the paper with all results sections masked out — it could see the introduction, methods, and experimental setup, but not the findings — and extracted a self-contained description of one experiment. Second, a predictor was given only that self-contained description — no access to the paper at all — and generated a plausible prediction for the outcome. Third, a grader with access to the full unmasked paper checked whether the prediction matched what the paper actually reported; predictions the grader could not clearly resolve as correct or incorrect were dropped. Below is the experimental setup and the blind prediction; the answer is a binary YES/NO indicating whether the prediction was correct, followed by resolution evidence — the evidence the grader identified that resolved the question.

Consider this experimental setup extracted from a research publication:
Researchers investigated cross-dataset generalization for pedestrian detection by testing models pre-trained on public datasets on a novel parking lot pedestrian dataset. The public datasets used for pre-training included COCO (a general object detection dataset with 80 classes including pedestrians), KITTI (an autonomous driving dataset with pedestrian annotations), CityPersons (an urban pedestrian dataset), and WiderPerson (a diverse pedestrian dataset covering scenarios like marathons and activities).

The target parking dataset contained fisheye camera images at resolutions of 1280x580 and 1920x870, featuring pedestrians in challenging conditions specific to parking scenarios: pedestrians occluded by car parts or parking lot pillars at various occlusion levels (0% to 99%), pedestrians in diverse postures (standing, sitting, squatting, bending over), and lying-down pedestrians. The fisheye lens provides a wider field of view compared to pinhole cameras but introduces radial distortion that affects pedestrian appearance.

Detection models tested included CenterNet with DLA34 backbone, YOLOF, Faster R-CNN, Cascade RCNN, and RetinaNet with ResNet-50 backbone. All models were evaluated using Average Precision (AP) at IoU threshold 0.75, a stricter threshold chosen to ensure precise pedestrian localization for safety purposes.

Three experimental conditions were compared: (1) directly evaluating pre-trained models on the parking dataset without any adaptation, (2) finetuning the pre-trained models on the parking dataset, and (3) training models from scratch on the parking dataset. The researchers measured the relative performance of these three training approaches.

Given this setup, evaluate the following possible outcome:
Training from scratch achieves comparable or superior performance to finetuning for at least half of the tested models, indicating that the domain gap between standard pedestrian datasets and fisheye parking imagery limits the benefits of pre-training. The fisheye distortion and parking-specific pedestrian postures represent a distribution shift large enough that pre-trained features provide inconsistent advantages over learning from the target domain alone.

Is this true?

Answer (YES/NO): YES